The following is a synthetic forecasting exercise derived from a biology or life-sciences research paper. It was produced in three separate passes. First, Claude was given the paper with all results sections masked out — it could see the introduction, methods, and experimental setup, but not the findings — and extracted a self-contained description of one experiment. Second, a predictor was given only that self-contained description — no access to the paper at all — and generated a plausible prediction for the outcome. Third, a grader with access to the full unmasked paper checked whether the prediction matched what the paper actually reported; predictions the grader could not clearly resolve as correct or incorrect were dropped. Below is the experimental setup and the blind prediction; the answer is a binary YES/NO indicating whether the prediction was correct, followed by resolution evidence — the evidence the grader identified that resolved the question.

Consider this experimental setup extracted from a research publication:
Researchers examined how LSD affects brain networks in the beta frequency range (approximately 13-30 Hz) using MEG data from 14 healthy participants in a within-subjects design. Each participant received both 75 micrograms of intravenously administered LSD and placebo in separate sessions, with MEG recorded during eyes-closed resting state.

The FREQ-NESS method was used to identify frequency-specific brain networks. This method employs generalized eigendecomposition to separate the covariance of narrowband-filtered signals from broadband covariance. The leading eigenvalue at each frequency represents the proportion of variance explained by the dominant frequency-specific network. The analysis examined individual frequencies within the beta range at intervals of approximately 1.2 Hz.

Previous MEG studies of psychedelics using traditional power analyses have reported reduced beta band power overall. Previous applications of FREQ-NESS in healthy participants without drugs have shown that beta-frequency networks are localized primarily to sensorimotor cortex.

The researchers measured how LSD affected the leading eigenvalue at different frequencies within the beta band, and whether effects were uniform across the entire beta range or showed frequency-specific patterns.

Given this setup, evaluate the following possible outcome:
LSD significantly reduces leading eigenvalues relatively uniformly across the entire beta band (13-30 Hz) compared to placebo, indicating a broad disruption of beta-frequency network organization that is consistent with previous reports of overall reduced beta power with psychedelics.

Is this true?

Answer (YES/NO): NO